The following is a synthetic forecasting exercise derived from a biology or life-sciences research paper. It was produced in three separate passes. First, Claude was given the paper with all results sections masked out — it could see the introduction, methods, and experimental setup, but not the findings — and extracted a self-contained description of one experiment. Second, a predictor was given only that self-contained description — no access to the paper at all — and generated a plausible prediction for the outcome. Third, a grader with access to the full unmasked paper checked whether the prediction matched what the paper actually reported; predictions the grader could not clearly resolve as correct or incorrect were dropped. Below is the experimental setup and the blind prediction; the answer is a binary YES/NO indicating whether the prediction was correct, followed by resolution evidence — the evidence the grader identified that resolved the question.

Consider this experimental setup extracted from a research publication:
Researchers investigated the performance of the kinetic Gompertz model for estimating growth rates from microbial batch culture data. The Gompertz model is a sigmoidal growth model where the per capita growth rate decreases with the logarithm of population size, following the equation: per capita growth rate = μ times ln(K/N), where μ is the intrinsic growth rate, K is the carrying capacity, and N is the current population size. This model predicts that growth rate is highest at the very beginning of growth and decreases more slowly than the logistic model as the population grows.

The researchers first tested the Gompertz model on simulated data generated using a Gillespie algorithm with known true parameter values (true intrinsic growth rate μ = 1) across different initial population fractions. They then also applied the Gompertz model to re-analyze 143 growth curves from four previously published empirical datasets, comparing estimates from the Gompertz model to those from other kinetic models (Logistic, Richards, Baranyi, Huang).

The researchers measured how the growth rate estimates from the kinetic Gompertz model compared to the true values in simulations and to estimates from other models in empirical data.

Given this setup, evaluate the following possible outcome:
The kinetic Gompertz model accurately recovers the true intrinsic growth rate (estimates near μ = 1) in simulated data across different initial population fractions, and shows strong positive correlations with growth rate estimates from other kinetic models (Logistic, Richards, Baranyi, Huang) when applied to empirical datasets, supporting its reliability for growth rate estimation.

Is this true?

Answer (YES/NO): NO